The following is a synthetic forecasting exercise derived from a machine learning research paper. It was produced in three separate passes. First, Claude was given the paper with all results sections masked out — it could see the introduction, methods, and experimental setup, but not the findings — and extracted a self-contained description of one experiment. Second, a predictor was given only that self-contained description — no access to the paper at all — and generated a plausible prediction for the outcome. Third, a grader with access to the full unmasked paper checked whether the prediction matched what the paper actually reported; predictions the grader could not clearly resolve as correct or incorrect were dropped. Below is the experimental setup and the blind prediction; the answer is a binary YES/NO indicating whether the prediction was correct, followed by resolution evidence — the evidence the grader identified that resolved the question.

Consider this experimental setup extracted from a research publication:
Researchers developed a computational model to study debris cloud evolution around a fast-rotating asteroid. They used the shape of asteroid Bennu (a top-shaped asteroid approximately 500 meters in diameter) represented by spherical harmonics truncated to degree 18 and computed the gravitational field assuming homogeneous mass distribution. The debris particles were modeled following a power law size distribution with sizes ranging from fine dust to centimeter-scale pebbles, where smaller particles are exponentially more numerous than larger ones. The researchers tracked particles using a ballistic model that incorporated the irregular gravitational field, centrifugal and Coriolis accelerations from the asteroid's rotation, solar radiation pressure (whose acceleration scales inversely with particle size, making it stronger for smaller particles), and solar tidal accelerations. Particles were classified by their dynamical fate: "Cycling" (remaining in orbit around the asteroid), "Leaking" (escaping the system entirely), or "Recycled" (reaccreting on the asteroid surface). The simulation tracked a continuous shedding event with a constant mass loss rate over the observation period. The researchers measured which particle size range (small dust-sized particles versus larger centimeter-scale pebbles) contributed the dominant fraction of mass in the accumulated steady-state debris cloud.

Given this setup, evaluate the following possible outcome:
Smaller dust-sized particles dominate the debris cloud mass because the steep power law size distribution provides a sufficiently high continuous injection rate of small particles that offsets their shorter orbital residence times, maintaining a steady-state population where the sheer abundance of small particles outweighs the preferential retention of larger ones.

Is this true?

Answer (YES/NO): NO